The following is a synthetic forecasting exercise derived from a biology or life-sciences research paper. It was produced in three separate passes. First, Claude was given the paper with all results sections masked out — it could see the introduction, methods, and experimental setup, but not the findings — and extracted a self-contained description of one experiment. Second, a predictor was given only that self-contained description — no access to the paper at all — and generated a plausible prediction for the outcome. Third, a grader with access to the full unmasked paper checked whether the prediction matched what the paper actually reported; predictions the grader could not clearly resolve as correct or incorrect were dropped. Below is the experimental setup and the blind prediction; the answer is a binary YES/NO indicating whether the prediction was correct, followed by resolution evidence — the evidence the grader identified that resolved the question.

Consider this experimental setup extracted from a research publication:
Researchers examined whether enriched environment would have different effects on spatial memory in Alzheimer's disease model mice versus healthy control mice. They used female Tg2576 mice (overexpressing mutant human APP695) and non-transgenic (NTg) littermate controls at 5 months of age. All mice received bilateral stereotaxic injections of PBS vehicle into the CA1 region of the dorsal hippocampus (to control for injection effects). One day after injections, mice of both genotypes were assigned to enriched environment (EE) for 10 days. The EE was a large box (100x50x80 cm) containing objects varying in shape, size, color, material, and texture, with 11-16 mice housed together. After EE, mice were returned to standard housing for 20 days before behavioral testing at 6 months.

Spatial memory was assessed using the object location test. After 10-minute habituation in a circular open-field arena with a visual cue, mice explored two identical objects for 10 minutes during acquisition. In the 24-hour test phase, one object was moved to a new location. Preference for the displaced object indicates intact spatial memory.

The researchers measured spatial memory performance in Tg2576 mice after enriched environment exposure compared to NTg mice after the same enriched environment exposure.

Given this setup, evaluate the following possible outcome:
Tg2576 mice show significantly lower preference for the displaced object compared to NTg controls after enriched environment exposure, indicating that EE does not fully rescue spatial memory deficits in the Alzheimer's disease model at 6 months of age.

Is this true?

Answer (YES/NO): NO